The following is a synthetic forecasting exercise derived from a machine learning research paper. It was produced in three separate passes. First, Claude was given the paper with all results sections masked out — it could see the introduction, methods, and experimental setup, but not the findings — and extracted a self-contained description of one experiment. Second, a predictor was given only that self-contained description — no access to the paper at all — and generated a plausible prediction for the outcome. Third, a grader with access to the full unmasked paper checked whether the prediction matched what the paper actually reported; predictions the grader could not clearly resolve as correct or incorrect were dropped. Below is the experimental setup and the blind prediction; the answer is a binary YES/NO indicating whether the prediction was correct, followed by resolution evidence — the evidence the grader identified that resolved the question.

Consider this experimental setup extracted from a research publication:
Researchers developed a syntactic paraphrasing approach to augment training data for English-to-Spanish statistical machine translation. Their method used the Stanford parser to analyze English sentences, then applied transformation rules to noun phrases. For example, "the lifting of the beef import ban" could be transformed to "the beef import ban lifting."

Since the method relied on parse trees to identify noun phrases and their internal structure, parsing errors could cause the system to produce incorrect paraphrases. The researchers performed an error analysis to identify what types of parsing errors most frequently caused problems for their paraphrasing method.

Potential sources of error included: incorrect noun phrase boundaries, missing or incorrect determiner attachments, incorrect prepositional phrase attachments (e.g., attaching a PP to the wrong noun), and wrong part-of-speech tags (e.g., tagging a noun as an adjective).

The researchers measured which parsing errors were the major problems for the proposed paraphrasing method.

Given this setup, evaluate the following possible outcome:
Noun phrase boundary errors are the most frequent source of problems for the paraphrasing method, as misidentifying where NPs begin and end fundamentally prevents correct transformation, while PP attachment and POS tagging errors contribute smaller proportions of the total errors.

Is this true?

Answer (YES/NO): NO